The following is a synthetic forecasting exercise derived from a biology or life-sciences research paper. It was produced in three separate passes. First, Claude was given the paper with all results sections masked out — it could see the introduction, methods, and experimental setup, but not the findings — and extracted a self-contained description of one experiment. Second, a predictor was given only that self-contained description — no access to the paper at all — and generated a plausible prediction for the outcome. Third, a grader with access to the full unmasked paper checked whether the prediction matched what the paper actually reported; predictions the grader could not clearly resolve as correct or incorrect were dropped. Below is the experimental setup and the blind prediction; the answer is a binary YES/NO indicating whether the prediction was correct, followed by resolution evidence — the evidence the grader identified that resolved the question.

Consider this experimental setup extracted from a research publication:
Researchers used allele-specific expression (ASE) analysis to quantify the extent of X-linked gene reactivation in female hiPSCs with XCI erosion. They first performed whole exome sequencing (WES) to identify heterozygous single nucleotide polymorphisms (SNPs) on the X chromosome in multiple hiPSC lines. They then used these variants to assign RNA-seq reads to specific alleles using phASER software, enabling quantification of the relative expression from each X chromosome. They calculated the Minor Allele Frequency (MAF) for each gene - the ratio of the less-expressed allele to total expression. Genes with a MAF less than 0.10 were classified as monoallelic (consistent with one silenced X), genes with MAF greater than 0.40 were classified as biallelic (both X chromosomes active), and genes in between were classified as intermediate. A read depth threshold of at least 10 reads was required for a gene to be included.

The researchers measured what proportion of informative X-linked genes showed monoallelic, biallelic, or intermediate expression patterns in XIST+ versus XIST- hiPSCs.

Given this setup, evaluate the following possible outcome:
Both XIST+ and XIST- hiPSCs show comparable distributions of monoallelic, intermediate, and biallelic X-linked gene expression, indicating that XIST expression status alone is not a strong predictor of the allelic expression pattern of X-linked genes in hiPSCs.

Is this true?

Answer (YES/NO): NO